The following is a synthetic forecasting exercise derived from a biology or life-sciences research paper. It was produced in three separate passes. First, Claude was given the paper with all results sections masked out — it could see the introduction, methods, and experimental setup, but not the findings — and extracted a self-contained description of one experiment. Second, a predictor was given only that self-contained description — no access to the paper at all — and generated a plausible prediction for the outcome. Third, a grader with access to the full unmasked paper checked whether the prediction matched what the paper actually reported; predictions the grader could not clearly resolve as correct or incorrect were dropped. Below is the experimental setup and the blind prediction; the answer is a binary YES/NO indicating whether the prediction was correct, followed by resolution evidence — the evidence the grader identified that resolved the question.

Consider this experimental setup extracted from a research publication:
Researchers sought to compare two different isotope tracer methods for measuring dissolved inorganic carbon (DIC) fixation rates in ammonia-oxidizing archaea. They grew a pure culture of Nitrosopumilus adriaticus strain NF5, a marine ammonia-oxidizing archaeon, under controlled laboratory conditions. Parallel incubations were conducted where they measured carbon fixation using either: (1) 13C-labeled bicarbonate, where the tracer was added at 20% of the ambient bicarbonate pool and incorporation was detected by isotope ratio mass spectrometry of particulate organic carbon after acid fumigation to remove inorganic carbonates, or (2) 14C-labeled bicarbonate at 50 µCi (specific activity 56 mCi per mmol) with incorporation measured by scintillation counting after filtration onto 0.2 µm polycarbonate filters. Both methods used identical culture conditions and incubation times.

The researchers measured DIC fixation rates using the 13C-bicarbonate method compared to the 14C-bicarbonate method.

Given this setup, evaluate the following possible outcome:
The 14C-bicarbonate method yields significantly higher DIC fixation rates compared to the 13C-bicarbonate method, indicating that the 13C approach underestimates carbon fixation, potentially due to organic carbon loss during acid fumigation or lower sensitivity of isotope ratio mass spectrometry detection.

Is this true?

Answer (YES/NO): NO